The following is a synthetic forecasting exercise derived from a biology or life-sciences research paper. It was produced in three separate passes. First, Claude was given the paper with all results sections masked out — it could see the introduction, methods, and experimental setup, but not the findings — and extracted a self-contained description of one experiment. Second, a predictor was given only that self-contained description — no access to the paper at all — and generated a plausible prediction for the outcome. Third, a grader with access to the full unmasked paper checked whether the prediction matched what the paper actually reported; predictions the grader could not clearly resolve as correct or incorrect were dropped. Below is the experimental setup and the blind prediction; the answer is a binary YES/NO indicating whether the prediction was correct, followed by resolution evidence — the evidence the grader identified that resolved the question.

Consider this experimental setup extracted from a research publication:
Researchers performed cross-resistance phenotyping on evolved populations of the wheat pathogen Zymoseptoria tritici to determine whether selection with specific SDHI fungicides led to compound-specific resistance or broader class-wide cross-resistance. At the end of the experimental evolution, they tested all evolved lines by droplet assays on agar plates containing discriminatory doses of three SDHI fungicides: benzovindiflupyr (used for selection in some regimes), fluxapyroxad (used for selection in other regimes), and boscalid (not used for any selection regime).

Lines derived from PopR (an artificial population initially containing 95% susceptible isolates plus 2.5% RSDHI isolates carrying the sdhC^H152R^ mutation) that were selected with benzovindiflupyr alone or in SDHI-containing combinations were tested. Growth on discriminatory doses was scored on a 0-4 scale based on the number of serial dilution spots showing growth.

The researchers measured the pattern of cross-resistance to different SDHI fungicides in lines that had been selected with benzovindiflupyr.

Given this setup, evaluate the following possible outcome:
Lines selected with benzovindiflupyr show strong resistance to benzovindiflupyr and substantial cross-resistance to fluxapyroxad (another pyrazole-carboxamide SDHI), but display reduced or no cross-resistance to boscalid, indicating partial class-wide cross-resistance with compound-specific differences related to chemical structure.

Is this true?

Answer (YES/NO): NO